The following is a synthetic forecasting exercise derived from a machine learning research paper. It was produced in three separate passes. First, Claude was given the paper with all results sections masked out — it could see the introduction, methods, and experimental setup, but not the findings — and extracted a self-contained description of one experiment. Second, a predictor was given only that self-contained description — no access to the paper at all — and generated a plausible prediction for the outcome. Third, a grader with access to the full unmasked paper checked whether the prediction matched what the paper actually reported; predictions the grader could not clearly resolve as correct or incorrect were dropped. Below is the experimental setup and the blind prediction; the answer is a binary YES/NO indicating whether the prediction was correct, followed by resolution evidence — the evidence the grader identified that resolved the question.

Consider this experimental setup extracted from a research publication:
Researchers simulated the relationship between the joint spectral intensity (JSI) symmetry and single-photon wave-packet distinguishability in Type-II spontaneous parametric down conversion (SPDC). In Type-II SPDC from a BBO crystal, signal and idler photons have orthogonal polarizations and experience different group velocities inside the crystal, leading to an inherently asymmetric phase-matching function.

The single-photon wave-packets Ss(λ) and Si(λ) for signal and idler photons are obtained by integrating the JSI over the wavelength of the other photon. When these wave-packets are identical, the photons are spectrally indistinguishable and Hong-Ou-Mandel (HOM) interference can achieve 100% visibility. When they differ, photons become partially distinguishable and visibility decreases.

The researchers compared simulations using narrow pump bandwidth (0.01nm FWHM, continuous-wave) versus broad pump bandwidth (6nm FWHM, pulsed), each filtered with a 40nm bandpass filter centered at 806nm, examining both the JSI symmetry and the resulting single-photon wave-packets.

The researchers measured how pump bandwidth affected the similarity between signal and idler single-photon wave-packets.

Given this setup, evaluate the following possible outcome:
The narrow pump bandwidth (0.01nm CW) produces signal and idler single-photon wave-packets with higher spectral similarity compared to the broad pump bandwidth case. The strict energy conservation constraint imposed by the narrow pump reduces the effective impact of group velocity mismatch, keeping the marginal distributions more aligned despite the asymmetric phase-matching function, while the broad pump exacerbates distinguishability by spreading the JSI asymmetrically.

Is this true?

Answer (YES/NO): NO